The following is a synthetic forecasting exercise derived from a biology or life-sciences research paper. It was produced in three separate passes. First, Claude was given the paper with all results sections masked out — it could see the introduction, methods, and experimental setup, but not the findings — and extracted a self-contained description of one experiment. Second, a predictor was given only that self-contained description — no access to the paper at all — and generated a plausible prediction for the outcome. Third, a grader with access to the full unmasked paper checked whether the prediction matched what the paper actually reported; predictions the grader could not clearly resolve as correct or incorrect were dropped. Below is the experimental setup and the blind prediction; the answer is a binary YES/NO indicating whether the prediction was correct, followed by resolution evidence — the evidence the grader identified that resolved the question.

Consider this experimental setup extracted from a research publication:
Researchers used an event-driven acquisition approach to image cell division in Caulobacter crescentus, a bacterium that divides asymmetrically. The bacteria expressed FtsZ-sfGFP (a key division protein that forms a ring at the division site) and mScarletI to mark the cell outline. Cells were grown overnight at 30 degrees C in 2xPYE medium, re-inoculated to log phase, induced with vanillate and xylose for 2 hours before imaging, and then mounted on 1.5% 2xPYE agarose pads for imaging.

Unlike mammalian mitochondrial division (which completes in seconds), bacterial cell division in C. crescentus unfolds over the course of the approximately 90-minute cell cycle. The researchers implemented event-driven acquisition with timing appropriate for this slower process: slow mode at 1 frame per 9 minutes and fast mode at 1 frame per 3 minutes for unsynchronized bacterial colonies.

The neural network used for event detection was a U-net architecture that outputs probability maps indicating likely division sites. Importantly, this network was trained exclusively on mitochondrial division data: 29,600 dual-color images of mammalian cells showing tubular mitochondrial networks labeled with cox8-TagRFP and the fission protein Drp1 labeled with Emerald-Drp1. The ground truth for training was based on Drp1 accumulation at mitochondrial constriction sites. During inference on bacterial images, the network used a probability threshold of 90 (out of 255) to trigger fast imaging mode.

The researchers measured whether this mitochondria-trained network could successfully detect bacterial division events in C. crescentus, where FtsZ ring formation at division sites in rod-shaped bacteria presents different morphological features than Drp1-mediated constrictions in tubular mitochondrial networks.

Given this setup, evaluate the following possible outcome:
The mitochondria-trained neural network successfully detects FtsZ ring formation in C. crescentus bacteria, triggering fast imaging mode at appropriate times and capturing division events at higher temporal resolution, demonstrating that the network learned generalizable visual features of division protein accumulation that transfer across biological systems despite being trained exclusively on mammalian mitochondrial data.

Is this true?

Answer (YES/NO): YES